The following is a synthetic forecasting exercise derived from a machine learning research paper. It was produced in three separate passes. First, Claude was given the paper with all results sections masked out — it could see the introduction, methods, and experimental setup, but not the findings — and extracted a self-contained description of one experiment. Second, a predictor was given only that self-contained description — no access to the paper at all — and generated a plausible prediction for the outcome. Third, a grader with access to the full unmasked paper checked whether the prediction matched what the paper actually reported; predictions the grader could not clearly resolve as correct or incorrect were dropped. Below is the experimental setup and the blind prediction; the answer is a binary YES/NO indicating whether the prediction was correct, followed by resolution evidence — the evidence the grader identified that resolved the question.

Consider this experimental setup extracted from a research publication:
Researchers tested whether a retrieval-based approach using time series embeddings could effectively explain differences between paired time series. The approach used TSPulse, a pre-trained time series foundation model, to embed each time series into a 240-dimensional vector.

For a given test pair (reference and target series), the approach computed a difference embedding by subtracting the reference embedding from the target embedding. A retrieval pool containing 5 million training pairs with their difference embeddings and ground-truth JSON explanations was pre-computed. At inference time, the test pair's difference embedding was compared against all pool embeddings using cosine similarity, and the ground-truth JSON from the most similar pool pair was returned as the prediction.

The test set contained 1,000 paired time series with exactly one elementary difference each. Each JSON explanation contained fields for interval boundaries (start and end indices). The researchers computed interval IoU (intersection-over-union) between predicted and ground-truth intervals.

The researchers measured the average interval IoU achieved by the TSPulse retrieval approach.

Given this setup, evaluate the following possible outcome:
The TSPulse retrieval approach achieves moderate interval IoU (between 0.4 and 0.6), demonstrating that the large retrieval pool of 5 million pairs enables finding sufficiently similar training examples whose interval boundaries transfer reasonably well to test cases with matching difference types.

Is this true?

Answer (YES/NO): NO